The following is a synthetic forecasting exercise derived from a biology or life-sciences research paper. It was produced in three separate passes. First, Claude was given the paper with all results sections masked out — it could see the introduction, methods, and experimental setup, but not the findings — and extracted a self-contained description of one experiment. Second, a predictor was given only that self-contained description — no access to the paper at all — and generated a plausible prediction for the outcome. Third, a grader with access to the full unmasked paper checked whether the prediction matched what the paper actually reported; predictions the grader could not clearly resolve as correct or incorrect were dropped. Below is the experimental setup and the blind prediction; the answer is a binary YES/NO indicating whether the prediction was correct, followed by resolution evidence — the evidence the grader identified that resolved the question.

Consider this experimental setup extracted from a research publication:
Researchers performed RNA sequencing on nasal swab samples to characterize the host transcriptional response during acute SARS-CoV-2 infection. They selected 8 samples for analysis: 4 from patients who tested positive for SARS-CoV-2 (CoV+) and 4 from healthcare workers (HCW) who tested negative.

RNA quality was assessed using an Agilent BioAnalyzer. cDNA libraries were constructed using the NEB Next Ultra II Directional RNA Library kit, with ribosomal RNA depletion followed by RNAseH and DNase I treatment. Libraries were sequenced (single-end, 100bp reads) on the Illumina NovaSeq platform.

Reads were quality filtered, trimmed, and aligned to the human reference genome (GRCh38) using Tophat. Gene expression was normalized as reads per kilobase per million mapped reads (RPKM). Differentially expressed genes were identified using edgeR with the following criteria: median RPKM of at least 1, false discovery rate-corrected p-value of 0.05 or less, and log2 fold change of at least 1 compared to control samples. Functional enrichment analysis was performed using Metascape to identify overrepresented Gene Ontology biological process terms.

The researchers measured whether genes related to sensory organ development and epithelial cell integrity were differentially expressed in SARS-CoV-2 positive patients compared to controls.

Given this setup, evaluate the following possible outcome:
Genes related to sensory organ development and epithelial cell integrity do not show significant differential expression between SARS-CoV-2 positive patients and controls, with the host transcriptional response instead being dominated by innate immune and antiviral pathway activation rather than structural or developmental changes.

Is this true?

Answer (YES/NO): NO